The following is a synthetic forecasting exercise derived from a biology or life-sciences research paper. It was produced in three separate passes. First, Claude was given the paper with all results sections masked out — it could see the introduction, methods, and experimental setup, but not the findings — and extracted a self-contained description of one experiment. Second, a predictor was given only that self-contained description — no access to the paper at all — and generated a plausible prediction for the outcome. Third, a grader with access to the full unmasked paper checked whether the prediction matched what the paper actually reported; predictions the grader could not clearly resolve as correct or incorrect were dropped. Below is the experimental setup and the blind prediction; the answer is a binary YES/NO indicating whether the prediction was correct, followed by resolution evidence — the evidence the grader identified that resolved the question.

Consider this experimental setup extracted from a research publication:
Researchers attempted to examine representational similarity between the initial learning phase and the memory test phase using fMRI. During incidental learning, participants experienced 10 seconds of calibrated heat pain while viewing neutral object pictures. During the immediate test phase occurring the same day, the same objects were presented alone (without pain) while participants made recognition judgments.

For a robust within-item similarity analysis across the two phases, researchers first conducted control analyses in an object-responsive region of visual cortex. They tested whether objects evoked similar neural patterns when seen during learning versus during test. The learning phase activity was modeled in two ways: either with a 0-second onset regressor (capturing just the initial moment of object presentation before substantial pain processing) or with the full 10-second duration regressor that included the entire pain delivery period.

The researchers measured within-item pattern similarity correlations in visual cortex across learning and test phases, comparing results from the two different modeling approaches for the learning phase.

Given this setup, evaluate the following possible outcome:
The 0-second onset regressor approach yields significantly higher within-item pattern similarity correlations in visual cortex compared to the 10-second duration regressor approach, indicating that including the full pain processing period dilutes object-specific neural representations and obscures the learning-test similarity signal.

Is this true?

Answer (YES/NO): YES